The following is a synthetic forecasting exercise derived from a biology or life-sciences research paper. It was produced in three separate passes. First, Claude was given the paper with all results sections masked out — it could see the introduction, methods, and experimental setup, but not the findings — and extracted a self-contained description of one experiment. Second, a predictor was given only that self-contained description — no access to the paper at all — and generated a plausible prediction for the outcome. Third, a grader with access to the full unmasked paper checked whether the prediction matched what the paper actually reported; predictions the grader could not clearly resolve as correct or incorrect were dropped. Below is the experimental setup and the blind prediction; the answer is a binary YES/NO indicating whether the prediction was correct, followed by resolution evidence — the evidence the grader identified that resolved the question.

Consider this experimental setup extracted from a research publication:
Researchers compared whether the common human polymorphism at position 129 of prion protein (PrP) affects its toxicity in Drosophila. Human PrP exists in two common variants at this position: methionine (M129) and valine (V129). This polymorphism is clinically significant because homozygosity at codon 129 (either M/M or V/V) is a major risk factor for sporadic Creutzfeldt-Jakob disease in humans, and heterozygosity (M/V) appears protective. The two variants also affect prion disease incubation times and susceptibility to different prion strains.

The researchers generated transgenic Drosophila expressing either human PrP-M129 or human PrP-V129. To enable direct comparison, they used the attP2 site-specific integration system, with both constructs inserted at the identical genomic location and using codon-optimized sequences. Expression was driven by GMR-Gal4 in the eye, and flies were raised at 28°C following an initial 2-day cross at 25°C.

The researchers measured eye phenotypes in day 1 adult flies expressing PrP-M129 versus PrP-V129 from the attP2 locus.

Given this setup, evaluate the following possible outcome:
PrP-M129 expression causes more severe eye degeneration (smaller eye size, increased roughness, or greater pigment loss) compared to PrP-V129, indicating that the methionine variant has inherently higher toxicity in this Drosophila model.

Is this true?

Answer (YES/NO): NO